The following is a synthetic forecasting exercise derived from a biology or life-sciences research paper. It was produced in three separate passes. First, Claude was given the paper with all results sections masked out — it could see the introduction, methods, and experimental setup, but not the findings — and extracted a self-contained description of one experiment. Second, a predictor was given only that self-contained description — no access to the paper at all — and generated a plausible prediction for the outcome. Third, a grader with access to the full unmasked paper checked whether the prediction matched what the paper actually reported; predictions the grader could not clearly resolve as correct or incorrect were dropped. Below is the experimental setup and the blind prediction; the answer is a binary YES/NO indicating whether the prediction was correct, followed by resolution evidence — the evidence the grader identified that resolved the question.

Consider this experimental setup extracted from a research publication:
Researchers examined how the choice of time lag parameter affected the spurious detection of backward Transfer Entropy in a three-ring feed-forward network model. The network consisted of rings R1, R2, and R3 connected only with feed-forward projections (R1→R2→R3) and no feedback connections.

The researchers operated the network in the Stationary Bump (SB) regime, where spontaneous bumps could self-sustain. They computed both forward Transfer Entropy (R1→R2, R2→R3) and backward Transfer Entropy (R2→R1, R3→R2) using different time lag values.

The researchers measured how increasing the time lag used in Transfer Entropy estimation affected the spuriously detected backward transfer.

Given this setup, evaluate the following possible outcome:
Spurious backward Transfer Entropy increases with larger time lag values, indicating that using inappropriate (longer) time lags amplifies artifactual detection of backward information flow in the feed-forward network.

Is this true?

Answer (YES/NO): NO